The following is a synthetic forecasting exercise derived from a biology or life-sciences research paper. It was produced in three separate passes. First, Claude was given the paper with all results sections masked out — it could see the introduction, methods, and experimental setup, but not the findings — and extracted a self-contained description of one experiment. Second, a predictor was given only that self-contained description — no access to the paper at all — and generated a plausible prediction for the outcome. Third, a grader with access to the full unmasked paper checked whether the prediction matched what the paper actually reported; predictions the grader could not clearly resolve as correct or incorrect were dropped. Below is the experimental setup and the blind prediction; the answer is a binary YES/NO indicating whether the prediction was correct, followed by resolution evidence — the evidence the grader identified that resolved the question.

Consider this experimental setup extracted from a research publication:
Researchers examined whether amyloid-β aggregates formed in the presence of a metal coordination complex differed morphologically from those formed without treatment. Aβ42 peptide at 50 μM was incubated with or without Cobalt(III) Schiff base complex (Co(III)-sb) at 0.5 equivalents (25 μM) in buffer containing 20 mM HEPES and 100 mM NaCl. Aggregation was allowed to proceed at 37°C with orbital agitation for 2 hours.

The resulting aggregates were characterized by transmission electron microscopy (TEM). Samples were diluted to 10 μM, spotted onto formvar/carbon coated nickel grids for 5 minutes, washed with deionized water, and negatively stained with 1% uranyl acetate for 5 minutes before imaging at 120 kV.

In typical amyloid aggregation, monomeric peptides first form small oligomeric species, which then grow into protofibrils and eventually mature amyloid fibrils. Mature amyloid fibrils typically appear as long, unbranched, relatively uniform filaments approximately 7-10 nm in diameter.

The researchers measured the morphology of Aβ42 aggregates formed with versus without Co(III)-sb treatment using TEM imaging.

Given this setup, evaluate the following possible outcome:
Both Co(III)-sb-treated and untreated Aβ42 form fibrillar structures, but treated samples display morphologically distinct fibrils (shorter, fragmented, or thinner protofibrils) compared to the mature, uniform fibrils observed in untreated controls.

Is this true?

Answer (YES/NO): NO